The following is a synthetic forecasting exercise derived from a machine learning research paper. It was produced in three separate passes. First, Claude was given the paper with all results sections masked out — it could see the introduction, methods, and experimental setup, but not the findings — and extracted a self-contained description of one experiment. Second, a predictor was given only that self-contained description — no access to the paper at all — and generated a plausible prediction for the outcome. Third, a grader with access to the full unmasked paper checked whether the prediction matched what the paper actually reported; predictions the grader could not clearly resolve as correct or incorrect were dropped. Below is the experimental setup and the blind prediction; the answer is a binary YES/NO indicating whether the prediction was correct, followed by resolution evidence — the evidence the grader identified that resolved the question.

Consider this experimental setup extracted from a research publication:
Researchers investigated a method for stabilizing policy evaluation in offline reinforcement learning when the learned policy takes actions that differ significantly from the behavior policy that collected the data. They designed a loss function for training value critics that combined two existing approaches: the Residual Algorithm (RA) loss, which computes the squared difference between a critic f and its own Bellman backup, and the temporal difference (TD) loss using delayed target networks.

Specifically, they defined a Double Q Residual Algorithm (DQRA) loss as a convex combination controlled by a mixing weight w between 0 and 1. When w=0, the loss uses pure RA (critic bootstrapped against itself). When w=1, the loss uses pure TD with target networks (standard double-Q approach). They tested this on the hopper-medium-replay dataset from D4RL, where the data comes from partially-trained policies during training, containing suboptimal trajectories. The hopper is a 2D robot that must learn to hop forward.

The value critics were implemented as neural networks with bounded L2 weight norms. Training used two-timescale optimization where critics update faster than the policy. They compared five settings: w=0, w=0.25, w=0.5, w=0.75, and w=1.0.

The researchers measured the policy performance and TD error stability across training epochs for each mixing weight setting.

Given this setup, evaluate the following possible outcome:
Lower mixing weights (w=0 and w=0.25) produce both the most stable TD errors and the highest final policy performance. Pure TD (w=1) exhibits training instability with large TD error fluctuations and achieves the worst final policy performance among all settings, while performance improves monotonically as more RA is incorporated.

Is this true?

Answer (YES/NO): NO